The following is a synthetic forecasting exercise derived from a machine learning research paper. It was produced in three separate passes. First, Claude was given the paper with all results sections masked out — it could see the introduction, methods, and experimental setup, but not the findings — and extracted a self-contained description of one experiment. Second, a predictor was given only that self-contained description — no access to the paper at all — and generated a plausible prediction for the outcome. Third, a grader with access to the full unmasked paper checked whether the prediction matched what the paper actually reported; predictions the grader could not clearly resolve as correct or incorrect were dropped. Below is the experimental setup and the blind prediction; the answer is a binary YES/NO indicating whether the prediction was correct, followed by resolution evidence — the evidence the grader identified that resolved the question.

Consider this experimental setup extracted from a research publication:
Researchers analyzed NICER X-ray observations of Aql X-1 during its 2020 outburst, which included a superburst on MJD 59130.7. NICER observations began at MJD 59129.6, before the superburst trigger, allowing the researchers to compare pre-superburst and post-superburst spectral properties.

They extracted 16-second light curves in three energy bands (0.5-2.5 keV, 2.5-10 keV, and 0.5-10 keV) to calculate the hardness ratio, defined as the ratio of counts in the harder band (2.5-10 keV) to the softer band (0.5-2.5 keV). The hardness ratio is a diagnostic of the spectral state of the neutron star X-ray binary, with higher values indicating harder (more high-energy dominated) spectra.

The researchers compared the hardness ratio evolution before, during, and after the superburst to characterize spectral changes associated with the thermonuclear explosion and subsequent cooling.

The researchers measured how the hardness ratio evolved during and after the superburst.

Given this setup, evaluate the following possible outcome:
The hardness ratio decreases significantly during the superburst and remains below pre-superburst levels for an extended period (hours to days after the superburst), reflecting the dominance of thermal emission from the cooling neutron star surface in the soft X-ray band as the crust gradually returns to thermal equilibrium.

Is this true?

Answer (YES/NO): NO